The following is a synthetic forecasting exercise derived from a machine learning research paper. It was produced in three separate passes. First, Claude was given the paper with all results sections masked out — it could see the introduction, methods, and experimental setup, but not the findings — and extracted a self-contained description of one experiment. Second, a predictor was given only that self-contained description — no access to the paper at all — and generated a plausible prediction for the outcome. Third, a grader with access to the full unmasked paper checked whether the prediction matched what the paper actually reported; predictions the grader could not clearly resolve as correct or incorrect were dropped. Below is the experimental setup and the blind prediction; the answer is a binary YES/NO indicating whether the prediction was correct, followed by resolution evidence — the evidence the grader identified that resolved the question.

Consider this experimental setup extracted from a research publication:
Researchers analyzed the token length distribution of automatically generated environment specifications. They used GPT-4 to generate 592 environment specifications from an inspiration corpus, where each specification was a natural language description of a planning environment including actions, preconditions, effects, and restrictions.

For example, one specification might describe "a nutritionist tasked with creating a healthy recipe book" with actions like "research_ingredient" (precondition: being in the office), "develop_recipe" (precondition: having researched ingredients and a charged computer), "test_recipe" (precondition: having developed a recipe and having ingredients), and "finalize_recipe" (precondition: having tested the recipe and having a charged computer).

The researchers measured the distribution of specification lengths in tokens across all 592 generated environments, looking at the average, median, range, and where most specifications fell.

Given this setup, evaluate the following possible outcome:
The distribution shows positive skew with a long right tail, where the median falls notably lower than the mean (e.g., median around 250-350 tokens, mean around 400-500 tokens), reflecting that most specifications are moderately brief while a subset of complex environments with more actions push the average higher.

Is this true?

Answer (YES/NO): NO